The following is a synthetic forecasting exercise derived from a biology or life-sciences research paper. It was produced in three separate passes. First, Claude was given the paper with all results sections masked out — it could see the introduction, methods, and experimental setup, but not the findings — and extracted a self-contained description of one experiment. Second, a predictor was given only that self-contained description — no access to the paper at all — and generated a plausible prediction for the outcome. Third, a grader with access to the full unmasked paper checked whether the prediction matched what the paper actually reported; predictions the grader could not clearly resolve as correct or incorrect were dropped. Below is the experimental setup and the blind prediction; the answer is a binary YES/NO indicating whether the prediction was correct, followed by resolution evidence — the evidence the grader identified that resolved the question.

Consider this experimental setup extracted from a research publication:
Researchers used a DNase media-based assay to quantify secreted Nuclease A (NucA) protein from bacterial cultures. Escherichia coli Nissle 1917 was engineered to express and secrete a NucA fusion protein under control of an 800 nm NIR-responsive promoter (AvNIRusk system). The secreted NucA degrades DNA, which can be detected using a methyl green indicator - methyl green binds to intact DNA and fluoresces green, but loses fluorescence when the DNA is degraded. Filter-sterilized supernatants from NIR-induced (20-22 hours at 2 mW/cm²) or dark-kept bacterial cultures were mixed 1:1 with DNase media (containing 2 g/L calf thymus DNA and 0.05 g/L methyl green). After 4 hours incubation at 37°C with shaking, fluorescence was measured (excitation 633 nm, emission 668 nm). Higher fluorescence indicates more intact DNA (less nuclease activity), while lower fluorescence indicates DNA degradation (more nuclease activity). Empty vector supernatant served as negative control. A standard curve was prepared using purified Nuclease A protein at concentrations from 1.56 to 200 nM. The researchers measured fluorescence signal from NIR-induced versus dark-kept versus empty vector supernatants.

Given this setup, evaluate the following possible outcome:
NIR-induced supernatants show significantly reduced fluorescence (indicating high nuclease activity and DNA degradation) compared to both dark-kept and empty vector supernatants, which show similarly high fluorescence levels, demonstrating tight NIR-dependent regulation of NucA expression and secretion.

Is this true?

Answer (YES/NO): YES